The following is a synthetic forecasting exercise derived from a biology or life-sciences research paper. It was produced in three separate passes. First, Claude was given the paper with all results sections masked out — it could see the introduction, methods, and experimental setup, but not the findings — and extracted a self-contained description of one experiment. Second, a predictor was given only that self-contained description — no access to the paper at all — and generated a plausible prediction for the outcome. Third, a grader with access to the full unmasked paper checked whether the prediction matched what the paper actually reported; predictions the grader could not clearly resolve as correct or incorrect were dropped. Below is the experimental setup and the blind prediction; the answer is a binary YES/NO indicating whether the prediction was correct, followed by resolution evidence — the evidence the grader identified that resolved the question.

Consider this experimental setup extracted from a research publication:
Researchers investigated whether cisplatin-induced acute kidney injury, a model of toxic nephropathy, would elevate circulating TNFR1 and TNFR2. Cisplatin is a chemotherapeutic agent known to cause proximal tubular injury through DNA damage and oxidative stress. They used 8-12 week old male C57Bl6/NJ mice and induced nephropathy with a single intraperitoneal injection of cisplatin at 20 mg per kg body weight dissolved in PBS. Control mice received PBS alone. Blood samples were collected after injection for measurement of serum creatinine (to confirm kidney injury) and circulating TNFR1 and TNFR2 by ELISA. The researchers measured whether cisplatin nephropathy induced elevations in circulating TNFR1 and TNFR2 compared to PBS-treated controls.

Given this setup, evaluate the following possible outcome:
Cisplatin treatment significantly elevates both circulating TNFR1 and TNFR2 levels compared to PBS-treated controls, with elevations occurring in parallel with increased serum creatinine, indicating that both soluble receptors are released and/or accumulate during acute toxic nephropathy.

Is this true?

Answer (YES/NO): YES